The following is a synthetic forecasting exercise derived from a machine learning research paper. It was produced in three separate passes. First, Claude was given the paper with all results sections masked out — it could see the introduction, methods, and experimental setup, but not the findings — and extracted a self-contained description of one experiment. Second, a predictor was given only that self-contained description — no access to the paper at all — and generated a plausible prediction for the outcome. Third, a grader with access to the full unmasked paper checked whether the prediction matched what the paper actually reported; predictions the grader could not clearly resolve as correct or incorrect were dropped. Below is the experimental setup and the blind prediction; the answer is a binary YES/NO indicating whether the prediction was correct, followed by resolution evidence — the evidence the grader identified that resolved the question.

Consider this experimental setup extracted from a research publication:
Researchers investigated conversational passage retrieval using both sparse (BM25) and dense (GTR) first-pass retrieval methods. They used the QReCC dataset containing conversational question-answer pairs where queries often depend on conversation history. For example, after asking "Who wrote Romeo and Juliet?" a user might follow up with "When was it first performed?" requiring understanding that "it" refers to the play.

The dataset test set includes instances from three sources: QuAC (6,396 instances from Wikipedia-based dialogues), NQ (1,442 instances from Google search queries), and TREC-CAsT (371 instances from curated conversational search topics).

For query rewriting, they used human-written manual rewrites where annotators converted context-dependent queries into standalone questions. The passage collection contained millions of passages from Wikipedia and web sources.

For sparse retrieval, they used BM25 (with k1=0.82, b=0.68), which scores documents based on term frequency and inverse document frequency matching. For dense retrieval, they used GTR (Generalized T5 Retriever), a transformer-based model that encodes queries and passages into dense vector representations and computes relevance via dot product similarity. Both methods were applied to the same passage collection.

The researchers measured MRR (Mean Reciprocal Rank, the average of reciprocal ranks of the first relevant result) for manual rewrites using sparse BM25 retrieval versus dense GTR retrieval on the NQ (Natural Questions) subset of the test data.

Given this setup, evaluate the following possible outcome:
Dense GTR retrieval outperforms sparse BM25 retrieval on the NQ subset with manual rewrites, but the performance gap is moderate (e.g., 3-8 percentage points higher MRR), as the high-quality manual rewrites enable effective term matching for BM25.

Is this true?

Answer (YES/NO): NO